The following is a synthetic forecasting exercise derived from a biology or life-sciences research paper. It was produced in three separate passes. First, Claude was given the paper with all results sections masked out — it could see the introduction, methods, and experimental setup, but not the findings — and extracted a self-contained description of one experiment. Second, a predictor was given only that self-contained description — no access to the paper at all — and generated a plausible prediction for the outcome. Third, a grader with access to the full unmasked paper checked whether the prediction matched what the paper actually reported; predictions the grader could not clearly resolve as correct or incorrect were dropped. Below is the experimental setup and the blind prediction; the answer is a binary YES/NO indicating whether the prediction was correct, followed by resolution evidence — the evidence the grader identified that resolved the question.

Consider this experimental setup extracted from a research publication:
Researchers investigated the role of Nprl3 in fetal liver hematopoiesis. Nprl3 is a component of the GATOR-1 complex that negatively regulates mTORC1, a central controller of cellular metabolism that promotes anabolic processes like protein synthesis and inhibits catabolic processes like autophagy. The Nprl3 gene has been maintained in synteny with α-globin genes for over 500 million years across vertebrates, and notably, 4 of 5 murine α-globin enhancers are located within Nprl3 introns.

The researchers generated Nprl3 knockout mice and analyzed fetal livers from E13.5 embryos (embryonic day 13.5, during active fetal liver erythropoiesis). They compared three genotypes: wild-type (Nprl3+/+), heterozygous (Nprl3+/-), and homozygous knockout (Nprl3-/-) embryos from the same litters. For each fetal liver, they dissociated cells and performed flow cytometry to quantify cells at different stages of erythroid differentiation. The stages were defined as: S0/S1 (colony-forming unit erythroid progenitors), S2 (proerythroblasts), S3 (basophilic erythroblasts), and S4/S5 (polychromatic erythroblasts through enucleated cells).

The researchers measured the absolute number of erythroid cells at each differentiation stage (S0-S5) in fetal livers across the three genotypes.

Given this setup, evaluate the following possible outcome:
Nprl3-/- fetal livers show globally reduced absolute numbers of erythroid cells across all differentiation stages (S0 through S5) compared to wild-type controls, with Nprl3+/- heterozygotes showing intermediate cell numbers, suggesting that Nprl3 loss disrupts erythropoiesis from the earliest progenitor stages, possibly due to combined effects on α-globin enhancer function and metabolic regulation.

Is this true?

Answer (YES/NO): NO